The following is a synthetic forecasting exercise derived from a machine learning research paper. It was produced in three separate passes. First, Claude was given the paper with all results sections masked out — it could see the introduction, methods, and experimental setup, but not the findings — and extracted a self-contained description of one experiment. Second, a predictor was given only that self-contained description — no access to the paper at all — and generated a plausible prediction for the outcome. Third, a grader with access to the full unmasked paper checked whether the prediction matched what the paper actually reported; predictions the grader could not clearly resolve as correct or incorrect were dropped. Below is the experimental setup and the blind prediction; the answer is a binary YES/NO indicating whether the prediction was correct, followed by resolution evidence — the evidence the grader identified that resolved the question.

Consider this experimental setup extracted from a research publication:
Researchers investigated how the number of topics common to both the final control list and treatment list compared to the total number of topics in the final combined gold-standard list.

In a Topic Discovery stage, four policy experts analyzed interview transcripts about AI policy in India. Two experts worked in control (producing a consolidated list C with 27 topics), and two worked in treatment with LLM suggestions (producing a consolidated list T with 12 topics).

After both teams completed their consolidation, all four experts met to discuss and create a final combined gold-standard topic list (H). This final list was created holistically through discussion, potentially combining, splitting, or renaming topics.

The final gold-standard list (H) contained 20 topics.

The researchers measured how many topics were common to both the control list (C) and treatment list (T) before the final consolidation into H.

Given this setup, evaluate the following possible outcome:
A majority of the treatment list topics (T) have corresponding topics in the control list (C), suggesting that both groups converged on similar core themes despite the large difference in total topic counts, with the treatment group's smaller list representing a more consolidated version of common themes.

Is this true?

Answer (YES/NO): NO